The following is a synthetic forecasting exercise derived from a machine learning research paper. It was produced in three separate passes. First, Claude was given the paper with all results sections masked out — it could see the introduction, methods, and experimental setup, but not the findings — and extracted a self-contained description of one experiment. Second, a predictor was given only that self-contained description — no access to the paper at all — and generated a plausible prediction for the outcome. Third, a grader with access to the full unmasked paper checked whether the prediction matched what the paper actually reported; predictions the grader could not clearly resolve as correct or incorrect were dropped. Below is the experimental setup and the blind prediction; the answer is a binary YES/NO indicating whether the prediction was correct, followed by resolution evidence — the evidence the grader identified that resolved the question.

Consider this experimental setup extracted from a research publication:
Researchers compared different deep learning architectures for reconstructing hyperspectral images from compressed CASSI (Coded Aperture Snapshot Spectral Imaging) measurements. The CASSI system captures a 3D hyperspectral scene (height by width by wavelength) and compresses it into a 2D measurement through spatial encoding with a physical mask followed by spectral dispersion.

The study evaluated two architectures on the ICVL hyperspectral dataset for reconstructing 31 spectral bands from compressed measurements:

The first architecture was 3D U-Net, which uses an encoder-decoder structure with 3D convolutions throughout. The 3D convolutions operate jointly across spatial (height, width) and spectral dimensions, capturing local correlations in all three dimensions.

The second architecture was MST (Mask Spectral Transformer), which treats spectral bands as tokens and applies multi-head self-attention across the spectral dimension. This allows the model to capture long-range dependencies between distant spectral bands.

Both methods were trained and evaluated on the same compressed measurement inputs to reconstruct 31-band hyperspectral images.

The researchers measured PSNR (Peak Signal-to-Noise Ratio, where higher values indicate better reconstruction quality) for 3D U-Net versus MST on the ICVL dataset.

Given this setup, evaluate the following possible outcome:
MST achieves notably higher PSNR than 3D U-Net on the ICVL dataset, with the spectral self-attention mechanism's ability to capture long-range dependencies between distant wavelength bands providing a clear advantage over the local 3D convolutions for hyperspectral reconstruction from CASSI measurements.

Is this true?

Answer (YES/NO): YES